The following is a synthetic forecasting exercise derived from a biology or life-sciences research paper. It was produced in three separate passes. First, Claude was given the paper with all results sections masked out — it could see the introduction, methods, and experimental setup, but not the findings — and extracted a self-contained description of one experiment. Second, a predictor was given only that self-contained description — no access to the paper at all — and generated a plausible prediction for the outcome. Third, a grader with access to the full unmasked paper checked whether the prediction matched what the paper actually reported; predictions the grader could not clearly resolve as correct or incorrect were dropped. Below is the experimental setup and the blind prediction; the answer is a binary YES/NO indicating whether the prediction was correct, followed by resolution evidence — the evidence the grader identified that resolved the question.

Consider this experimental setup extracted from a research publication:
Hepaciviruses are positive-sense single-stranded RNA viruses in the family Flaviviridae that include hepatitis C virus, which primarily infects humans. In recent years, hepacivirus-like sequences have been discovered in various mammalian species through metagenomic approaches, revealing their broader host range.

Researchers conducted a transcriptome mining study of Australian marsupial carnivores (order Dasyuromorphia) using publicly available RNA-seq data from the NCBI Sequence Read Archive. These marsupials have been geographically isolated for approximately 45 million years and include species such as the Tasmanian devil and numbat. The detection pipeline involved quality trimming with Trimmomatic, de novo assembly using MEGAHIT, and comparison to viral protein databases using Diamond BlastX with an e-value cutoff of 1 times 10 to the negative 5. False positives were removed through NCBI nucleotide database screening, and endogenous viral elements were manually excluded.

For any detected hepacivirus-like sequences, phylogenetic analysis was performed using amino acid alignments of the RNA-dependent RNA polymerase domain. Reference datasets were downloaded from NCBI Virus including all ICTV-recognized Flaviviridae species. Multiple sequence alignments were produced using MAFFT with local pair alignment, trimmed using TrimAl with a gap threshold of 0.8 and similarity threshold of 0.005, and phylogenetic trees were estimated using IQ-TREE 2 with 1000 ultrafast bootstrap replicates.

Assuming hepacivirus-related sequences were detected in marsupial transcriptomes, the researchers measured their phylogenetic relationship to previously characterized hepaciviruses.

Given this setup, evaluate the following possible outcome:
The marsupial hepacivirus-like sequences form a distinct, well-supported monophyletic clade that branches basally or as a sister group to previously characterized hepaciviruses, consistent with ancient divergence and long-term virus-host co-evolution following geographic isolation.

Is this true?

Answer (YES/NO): NO